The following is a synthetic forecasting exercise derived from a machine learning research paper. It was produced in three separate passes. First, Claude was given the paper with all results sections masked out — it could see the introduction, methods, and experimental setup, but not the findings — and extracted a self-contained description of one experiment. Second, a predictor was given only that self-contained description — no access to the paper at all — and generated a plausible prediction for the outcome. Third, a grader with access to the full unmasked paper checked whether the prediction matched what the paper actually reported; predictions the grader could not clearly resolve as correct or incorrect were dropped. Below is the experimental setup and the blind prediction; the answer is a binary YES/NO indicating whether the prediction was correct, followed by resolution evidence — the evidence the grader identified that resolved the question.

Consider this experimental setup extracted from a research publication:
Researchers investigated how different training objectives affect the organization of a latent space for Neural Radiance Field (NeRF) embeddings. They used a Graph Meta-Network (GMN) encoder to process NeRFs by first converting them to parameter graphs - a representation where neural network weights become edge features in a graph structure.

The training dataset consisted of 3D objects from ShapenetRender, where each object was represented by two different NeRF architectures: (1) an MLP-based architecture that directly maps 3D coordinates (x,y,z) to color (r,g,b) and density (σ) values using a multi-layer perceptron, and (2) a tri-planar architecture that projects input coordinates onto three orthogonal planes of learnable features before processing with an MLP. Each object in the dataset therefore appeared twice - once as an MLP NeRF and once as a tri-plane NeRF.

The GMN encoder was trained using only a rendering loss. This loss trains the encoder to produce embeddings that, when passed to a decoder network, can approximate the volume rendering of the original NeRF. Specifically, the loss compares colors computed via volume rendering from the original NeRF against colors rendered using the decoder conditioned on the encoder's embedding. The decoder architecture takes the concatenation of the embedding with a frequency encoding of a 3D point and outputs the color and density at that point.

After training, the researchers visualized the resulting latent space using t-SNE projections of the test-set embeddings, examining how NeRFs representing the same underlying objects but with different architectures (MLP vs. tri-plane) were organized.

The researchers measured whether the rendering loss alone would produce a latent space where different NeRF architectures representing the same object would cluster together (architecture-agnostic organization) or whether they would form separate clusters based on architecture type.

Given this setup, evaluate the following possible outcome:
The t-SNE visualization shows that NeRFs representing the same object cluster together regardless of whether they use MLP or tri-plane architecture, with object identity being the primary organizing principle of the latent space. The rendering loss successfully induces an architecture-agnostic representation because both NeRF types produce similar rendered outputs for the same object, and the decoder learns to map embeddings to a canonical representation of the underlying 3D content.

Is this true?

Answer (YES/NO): NO